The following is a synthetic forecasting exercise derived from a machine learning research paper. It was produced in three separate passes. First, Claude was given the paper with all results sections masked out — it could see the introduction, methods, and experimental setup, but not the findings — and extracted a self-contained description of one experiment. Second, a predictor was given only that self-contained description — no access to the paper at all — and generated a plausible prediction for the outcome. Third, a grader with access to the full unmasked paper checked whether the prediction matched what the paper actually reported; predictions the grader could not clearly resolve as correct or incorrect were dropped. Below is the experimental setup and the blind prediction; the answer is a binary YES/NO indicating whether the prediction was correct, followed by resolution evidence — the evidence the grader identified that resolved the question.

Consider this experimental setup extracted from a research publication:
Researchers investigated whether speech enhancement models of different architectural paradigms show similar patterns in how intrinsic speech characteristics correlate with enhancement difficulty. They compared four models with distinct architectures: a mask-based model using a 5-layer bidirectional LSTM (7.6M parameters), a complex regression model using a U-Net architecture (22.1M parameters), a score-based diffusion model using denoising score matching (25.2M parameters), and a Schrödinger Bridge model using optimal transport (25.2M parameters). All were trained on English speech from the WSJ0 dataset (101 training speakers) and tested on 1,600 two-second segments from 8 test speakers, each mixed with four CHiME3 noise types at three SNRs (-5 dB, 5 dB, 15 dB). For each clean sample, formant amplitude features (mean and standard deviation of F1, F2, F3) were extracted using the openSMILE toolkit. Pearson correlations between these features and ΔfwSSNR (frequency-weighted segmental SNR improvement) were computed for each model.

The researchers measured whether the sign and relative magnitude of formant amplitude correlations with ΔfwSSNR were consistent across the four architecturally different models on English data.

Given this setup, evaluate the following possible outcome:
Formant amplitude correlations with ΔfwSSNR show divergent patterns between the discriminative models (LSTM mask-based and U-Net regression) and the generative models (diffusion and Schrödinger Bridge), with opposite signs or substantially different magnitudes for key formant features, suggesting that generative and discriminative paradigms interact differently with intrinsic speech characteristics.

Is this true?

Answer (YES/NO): NO